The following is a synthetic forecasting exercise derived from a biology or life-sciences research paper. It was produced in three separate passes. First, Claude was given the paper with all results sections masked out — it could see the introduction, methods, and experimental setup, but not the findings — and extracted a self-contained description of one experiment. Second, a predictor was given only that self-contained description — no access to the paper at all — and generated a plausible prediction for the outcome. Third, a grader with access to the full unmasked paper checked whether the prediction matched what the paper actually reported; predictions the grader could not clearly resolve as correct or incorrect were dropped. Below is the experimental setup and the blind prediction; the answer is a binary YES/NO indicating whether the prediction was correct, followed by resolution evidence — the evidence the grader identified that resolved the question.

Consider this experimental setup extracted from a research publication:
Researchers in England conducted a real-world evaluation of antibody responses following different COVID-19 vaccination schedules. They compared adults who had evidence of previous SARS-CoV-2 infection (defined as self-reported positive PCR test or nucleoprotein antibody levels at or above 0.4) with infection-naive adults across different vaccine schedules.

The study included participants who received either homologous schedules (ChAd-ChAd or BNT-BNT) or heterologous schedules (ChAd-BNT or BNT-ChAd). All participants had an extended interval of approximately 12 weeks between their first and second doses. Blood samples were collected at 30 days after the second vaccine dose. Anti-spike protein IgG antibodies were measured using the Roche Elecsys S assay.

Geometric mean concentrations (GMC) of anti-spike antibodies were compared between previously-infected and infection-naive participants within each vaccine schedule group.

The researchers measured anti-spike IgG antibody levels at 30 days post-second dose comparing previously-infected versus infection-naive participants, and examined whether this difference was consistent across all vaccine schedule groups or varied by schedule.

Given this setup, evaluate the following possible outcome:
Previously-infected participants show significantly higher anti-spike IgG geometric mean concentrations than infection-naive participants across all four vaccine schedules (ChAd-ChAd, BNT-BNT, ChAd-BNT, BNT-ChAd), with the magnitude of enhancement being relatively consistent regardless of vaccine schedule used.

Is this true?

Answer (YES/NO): NO